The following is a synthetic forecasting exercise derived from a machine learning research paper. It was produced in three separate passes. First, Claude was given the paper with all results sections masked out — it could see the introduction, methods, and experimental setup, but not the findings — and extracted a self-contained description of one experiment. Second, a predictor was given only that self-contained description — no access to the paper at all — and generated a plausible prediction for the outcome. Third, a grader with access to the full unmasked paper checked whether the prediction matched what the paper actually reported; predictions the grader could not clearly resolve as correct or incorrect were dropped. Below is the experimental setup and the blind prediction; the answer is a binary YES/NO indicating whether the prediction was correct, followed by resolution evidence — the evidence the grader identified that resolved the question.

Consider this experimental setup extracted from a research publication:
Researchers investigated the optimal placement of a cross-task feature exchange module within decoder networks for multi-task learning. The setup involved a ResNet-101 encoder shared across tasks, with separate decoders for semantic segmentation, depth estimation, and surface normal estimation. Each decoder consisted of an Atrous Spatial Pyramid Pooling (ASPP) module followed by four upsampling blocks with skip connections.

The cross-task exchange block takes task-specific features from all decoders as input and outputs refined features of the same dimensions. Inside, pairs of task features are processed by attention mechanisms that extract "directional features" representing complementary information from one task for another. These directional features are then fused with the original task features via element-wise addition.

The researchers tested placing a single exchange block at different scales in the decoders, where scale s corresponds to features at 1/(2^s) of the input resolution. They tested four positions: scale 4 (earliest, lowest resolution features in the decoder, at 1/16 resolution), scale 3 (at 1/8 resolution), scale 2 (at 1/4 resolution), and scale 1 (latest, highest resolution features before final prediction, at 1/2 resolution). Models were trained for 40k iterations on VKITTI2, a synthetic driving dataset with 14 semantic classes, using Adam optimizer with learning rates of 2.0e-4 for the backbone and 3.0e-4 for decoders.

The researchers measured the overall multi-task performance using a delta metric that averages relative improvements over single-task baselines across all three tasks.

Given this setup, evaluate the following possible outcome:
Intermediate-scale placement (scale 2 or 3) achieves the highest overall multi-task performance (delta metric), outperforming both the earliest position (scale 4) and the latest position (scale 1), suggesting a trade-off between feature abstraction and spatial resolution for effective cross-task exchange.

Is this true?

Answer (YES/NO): NO